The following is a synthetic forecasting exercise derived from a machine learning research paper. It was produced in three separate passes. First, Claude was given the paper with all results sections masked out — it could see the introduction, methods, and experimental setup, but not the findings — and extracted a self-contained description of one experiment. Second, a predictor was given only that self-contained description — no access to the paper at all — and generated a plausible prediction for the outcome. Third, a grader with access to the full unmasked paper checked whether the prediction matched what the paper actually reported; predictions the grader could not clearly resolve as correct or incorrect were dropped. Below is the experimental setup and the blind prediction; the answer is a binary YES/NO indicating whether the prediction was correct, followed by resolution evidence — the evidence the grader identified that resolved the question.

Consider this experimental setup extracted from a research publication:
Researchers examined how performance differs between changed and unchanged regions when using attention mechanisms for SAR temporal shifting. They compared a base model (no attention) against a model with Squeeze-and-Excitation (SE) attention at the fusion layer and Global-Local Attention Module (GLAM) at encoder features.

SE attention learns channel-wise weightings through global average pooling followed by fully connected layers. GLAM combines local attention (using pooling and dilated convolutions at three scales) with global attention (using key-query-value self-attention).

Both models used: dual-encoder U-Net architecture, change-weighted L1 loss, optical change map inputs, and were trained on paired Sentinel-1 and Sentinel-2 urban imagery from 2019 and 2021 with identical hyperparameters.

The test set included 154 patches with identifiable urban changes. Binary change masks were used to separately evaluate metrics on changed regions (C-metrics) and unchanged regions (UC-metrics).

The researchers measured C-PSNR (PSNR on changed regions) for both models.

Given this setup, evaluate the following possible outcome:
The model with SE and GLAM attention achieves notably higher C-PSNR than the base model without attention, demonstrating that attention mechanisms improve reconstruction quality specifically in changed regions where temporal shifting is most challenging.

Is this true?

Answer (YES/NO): NO